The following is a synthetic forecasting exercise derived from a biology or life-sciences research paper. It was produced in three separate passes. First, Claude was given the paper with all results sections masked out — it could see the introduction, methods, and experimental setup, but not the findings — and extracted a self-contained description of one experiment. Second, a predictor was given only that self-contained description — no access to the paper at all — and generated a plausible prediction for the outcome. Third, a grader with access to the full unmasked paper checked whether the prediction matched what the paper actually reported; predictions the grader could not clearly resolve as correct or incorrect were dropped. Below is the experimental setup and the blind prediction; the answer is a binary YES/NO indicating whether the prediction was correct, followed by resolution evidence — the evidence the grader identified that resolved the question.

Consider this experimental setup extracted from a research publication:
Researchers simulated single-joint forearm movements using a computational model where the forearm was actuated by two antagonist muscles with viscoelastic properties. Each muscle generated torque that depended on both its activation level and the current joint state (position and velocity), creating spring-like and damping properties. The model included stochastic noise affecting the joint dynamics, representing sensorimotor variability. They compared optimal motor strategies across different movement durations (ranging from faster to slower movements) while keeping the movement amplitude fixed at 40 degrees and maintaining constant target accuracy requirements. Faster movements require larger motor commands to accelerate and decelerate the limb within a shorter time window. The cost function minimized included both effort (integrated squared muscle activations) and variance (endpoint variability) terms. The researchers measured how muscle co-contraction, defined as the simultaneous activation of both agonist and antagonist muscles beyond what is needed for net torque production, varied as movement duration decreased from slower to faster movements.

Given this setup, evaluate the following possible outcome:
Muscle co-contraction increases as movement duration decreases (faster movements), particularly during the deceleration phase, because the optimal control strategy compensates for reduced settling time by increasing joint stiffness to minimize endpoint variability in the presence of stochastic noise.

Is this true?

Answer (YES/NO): YES